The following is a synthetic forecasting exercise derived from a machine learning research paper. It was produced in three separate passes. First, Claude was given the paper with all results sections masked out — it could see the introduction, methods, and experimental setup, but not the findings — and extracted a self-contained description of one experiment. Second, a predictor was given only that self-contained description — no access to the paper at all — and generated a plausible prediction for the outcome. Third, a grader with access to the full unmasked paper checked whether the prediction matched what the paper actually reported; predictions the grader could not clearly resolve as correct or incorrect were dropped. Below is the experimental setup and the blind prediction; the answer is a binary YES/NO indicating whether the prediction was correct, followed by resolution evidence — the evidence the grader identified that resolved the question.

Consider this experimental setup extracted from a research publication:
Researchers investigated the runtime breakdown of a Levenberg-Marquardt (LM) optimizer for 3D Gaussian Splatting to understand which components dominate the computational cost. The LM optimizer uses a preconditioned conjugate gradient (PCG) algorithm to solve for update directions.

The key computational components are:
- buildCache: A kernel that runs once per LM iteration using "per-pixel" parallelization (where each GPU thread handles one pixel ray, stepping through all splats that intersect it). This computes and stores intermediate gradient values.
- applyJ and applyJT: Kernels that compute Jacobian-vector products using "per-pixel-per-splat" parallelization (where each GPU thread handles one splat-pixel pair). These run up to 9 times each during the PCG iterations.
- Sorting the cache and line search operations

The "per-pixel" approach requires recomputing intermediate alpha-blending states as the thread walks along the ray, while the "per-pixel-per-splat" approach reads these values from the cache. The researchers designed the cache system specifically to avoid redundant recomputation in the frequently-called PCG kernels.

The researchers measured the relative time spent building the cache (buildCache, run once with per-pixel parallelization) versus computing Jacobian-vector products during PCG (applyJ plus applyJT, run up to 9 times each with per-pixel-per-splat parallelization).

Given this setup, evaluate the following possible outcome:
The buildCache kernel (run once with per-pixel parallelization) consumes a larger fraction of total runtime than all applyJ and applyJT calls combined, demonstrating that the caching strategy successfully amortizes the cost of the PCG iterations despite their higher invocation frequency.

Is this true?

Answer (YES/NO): NO